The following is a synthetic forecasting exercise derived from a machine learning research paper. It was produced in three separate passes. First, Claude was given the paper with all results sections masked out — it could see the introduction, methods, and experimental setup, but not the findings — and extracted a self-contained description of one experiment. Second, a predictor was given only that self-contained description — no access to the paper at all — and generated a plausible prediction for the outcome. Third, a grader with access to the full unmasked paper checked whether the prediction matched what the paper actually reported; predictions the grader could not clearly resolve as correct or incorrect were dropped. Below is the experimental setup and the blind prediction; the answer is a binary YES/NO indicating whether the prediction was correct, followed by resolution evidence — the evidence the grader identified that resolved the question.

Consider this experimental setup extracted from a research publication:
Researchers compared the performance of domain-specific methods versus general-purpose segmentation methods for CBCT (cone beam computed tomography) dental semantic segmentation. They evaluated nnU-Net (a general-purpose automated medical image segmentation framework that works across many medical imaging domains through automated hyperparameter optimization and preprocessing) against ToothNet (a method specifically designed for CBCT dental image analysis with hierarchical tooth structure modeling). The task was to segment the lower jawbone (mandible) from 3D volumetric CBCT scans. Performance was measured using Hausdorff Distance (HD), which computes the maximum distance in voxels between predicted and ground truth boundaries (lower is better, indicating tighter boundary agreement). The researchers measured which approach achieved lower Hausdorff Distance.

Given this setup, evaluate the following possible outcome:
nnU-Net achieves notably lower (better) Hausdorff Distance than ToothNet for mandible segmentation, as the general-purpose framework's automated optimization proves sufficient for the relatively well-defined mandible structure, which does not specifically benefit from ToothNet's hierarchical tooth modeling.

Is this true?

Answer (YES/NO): YES